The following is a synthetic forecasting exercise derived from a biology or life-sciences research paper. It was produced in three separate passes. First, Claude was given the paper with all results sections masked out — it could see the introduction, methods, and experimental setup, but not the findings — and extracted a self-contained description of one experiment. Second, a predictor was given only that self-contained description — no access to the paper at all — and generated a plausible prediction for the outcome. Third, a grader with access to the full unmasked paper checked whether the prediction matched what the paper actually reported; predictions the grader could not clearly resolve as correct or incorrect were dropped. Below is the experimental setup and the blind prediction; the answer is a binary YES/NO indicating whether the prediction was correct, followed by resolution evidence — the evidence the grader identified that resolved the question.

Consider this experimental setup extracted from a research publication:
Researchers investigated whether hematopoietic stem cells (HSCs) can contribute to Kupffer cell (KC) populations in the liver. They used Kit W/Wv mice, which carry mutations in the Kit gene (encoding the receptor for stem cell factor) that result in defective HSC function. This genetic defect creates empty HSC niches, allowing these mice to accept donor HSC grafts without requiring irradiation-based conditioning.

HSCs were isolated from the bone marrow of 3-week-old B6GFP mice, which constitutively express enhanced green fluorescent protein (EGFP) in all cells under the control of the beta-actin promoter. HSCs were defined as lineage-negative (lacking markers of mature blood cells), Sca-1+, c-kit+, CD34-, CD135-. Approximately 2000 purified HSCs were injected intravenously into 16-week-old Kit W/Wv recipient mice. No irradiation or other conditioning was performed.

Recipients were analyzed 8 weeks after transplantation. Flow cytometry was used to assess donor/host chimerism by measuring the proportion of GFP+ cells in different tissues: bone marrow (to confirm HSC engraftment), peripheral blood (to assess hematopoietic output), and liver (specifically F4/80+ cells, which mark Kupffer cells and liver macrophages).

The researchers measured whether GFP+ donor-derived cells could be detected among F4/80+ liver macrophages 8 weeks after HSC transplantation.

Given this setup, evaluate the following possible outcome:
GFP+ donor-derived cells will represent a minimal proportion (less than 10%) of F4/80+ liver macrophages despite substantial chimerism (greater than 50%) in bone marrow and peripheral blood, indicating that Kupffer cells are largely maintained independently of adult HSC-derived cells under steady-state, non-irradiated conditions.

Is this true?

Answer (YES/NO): YES